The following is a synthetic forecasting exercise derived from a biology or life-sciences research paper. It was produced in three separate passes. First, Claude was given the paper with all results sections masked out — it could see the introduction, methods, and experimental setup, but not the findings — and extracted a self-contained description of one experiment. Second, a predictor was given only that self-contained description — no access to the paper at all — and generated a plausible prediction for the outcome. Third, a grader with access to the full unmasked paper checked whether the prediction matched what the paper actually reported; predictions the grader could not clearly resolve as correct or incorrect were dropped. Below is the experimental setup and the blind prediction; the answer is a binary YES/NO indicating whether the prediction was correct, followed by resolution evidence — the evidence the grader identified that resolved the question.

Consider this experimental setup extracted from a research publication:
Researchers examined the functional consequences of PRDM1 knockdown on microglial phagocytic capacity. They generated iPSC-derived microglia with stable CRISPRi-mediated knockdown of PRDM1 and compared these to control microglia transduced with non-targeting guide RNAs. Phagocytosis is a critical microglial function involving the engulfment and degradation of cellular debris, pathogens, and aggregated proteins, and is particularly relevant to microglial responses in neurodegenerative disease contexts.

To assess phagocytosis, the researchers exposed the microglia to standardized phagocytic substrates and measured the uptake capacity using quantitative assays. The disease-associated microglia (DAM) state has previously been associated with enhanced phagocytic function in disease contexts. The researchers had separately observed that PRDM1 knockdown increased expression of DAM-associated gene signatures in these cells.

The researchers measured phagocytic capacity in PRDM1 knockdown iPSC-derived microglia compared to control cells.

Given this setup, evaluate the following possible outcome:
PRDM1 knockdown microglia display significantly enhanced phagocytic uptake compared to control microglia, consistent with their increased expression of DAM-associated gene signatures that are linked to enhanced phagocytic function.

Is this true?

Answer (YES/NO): YES